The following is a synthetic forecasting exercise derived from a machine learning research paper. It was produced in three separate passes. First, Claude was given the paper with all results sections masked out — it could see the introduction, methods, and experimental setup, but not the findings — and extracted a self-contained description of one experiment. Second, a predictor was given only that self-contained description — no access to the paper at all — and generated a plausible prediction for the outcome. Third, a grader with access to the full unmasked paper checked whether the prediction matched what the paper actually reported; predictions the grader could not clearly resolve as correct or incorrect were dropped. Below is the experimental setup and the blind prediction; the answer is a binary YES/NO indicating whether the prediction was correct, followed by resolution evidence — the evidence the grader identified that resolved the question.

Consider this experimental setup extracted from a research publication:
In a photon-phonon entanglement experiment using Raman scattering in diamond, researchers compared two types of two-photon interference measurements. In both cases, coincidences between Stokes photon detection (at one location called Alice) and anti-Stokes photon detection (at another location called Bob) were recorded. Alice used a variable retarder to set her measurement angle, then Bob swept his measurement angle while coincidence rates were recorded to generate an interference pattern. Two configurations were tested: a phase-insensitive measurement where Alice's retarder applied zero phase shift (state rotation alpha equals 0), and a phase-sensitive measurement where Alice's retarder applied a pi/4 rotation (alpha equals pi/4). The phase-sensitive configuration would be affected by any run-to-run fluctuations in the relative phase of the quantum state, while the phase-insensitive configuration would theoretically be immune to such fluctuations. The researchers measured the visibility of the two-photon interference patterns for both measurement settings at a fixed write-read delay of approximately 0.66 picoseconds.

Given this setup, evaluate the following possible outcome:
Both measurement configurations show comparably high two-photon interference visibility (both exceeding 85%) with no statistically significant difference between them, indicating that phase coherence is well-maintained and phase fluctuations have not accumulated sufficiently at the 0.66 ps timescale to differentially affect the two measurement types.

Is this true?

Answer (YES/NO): NO